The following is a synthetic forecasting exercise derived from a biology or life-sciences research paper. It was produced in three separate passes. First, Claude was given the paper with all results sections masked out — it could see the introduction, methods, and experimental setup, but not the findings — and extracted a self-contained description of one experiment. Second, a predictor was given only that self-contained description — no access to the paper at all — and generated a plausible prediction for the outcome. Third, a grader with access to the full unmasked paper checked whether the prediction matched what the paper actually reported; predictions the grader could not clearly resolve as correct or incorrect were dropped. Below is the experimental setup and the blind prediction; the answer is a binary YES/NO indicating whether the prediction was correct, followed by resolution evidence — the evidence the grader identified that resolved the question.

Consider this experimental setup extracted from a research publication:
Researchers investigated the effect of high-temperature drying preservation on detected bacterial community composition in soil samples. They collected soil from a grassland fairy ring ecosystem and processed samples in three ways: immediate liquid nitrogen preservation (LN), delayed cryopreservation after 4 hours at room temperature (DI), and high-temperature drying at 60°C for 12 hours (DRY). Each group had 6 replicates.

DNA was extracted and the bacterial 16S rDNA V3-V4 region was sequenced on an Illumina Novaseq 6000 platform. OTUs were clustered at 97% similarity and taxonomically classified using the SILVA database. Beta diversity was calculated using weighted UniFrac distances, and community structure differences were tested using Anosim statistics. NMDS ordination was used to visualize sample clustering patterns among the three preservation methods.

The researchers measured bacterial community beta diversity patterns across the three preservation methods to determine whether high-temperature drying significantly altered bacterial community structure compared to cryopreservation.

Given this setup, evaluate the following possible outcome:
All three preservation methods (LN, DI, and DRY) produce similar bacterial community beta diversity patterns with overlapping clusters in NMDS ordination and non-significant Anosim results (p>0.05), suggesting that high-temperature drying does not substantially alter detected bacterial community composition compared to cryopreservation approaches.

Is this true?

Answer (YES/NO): NO